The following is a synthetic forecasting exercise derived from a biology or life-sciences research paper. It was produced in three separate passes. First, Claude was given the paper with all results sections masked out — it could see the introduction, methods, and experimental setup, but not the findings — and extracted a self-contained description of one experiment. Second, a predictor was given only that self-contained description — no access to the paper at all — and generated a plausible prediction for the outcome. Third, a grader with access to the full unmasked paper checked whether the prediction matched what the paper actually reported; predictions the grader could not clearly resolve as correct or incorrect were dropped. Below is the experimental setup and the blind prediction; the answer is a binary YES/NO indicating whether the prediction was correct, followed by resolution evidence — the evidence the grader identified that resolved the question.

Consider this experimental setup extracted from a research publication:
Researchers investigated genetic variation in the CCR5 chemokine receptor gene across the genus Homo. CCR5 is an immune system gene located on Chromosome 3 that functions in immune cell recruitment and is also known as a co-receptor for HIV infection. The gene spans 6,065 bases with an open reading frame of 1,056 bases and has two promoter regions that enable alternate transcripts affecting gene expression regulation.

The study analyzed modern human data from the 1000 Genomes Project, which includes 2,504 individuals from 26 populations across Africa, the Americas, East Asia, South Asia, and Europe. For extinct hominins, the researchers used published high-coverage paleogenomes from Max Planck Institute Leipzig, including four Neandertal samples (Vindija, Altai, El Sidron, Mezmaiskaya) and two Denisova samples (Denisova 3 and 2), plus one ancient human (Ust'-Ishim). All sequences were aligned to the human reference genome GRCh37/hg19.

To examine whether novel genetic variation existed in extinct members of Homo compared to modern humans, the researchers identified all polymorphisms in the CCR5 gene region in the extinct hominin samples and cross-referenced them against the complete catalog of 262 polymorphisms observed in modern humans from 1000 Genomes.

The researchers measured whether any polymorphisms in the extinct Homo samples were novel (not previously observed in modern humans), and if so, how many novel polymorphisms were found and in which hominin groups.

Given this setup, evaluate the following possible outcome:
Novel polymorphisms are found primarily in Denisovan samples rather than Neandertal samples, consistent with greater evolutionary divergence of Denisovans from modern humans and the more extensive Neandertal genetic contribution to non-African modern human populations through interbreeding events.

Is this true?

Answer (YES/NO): YES